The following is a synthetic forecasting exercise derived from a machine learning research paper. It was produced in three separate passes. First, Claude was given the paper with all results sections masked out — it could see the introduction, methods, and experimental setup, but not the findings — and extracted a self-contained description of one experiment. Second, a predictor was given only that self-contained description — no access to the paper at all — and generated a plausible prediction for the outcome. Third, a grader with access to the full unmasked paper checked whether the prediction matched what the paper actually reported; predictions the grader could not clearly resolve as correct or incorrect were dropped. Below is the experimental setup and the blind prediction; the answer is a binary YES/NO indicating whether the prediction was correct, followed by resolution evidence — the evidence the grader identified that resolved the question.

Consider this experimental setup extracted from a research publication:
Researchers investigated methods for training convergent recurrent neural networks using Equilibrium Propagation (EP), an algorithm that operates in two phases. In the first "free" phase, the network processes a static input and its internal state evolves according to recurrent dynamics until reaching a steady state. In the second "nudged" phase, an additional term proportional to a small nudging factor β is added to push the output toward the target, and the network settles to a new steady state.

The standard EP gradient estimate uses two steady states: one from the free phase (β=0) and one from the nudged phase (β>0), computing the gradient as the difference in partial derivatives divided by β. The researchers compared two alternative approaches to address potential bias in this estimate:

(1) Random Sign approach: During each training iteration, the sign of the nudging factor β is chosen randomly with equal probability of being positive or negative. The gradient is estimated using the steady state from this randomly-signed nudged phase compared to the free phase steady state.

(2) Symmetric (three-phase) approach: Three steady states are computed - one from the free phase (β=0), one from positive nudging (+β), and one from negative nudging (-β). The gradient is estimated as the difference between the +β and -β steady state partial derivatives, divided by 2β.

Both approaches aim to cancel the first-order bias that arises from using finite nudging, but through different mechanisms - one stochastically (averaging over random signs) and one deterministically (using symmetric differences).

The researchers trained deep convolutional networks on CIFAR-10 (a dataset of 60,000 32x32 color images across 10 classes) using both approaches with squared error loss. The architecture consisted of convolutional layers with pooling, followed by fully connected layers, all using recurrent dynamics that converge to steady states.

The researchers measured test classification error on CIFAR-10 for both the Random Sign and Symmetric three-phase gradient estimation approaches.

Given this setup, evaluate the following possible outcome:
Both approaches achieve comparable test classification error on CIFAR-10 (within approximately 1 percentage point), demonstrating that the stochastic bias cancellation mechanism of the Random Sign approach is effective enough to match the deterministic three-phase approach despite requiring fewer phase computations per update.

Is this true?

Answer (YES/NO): NO